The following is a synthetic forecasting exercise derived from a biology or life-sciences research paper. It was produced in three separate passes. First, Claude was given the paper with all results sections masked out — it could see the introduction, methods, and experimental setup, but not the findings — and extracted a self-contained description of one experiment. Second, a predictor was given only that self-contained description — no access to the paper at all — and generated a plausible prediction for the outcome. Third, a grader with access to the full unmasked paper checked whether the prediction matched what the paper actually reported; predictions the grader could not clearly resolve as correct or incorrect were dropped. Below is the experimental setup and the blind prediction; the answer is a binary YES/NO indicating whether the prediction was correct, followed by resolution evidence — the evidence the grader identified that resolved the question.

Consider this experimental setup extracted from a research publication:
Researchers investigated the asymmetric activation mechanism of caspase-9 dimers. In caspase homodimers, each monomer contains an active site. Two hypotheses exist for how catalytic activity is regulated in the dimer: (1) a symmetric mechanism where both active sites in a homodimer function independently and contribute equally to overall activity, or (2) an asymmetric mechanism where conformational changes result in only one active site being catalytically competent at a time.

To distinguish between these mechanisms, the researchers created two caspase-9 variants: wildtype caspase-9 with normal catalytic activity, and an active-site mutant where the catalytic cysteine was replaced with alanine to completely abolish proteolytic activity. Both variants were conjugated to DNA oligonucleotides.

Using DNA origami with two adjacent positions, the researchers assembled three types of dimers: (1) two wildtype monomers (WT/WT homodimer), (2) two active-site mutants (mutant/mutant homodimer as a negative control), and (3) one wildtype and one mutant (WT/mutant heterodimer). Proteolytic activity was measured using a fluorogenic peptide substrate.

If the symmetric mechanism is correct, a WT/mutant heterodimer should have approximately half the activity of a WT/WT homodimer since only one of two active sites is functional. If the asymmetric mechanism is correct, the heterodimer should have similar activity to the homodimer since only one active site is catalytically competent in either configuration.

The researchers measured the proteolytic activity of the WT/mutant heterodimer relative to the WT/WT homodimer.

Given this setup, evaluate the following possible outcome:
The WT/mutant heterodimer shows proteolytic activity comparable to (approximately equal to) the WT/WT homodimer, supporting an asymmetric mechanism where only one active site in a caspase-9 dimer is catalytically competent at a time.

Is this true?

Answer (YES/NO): YES